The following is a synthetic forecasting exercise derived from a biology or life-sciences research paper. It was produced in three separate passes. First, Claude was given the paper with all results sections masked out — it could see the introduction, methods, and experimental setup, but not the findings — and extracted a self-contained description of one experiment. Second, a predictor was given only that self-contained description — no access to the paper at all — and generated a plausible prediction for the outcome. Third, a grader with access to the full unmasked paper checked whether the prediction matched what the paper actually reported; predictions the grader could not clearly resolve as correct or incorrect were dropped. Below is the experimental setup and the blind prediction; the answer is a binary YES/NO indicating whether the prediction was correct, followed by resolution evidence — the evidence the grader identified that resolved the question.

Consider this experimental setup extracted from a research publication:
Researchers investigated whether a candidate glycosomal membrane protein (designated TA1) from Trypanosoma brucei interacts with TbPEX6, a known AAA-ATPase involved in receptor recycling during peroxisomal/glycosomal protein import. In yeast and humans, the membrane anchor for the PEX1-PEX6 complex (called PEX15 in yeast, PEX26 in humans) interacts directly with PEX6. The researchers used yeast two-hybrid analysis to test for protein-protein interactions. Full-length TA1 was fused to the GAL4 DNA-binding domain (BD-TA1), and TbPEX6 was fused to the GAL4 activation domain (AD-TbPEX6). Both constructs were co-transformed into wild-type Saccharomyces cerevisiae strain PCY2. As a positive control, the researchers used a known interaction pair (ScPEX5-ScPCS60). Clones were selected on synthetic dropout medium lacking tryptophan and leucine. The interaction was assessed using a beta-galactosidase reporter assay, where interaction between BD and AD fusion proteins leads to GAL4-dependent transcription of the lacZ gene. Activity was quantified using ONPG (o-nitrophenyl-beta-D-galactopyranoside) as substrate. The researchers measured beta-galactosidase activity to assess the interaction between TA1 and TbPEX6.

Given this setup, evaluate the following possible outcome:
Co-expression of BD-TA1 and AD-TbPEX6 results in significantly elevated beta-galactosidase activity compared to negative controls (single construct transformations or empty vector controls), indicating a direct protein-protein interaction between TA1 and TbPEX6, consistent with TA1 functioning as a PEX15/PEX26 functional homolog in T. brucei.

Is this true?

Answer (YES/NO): YES